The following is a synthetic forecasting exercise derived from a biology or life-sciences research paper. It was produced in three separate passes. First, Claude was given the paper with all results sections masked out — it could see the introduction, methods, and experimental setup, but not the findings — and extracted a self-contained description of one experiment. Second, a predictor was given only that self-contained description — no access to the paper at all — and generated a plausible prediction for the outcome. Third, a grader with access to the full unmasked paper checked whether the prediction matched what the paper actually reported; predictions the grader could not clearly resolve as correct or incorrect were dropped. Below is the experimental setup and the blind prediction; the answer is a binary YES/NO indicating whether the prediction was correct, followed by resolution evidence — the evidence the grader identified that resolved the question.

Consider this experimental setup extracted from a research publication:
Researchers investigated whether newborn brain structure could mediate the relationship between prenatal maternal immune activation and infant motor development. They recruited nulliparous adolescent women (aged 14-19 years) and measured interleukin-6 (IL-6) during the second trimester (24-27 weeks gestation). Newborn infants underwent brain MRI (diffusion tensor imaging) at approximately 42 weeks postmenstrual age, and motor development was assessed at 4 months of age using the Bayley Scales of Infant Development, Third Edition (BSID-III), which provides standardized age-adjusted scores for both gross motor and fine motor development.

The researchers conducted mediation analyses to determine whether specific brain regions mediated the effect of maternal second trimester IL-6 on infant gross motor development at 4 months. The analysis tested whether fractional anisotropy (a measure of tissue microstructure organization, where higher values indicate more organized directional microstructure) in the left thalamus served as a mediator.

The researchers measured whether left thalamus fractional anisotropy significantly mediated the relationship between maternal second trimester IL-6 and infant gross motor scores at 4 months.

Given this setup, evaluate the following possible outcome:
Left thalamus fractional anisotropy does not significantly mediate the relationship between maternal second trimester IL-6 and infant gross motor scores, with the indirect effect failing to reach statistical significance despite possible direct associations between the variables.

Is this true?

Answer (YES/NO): NO